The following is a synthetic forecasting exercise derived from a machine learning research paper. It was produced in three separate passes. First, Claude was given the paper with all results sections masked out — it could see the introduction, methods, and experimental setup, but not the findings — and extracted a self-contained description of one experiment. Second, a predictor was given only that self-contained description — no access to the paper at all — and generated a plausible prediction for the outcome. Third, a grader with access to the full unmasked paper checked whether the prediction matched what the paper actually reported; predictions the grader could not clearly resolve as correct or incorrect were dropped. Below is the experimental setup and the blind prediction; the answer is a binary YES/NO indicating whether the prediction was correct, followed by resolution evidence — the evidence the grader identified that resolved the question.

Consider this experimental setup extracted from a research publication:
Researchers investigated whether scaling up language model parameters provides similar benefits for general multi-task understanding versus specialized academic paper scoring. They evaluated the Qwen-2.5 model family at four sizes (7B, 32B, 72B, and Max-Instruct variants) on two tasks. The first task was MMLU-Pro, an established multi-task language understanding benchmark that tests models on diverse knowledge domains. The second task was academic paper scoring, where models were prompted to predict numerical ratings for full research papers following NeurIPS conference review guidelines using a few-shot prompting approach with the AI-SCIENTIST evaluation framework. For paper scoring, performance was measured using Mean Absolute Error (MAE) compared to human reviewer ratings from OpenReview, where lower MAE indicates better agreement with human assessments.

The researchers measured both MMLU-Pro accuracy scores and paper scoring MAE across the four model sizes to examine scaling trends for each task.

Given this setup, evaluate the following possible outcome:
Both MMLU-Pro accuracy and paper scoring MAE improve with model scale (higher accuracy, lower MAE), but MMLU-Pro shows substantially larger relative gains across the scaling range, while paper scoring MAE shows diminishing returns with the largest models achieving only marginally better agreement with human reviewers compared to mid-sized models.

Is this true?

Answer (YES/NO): YES